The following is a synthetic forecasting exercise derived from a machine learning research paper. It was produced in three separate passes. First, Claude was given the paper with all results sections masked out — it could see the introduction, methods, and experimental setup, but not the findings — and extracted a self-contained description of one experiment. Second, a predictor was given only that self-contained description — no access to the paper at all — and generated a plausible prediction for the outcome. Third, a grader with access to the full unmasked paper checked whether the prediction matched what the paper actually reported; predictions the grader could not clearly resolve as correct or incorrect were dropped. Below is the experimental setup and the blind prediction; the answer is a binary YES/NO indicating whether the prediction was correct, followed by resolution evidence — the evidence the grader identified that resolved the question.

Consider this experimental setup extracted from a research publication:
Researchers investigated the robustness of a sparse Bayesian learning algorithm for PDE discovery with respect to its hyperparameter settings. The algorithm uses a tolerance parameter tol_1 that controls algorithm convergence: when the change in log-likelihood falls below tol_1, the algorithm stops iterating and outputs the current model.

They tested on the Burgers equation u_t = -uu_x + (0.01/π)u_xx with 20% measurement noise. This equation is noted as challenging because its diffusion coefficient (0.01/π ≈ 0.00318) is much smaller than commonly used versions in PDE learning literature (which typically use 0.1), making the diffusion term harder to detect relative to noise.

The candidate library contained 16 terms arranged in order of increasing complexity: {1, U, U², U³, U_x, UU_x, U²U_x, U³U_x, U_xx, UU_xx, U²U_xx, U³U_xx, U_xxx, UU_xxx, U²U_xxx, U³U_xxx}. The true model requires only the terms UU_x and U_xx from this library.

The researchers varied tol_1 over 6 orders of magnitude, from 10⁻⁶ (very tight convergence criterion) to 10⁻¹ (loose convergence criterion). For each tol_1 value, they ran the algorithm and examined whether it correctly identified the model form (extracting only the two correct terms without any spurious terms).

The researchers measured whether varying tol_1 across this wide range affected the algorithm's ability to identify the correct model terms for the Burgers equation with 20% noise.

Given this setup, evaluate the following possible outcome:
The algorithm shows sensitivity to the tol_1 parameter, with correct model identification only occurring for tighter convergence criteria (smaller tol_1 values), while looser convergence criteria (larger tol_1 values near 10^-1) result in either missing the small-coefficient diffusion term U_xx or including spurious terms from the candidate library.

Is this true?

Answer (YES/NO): NO